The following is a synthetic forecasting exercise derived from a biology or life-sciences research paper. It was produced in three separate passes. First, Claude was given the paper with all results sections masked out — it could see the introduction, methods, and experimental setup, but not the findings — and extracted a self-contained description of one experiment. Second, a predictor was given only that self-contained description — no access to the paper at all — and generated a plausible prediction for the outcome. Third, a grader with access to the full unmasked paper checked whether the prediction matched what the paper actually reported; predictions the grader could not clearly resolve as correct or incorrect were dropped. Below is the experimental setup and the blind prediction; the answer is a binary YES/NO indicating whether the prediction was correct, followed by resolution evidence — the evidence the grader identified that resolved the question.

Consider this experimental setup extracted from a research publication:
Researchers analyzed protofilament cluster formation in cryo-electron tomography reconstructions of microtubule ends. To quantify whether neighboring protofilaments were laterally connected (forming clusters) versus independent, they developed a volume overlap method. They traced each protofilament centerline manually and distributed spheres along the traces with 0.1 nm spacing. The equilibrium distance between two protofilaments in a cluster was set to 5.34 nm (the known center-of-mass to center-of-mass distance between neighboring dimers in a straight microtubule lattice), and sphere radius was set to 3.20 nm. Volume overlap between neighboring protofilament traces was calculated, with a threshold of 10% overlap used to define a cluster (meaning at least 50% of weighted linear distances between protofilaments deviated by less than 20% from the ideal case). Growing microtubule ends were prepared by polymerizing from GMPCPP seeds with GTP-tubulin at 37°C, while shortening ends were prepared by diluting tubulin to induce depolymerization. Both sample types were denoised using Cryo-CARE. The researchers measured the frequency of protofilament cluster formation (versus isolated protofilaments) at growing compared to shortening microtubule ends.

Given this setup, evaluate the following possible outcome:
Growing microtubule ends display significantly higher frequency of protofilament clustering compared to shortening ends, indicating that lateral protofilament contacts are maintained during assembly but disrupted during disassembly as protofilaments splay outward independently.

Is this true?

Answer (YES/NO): YES